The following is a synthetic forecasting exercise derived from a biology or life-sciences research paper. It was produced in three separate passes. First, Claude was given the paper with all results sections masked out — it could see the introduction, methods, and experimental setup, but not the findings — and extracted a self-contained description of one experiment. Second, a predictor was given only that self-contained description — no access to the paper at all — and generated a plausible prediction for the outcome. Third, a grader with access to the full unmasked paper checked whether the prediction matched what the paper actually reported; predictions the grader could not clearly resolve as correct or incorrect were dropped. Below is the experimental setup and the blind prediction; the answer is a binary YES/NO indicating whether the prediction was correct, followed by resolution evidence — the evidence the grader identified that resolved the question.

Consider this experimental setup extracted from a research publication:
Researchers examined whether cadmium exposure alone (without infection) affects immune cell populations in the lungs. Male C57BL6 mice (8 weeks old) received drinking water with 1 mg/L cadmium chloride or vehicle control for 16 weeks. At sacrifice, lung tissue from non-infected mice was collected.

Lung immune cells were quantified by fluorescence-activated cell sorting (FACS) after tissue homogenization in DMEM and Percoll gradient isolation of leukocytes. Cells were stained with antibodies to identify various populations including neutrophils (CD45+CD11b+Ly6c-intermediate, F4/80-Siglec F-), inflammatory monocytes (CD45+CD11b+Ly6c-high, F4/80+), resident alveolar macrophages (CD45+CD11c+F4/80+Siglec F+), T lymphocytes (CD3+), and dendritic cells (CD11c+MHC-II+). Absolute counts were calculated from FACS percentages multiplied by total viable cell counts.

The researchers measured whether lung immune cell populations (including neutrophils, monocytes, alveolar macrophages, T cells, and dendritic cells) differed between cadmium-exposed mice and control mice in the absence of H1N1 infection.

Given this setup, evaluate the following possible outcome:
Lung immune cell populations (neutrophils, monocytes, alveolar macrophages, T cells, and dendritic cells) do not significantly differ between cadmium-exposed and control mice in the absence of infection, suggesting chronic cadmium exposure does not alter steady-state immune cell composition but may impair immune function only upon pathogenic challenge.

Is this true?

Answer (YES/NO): YES